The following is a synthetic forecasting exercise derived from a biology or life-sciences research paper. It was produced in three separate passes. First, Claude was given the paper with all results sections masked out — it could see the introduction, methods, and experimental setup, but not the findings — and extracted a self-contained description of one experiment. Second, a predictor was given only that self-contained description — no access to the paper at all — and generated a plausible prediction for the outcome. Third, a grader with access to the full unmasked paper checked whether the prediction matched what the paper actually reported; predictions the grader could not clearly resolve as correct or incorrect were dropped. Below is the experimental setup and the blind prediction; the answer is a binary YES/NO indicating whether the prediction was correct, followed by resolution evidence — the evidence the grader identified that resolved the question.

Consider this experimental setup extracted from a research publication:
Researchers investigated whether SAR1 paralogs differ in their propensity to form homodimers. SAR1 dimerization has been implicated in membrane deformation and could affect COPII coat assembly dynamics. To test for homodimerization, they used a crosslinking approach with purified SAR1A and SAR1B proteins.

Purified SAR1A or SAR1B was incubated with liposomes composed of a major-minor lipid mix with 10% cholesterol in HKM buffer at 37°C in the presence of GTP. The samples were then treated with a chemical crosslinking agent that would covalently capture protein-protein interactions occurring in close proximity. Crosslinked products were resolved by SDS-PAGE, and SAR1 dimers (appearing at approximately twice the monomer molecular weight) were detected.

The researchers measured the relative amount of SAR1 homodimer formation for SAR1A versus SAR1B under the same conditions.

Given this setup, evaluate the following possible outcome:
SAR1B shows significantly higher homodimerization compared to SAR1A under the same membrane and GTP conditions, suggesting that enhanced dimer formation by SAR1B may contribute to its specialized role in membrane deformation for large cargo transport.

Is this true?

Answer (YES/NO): NO